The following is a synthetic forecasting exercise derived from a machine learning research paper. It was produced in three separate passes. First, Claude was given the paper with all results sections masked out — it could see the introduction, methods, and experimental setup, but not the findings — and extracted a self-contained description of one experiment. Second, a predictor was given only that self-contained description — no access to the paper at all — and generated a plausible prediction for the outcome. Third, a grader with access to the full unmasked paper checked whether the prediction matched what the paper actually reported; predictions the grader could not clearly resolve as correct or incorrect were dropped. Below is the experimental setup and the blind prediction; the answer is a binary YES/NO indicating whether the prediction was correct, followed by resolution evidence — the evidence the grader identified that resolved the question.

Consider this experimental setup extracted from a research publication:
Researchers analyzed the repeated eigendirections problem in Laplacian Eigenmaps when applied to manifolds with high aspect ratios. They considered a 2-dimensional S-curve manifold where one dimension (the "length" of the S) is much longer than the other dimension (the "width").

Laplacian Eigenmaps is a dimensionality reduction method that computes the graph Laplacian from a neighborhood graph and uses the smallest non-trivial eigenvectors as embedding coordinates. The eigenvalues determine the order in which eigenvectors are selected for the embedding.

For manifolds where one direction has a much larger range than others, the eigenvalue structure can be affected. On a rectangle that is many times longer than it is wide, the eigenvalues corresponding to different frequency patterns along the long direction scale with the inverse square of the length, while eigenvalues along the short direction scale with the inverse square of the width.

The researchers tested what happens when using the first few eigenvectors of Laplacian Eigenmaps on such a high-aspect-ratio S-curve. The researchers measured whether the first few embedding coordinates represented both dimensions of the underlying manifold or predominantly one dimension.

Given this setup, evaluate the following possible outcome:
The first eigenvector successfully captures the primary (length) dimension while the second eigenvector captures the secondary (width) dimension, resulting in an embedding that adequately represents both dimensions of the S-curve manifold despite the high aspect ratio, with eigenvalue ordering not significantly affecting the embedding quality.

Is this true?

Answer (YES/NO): NO